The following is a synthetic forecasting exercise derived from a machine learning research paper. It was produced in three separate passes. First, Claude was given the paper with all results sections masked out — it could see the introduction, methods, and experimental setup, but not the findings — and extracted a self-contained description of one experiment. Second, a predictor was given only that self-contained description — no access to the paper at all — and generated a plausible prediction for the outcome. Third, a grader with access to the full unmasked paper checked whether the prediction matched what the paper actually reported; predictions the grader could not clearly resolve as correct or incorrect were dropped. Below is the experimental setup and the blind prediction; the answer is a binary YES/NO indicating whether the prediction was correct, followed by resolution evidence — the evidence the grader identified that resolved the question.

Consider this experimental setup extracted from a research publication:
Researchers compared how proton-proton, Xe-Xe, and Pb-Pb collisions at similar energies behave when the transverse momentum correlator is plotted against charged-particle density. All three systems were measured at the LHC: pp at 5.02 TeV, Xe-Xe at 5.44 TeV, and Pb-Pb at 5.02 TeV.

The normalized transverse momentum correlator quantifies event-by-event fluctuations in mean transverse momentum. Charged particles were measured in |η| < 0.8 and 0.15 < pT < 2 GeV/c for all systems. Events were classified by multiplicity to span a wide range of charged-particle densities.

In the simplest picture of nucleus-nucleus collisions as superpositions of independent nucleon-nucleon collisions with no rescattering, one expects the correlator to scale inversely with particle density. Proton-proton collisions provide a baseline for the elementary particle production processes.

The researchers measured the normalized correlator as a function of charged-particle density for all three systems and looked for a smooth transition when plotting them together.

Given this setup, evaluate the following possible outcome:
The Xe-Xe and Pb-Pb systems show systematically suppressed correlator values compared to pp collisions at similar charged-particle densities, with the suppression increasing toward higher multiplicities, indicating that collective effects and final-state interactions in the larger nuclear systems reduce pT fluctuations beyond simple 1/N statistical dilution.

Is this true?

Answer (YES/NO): NO